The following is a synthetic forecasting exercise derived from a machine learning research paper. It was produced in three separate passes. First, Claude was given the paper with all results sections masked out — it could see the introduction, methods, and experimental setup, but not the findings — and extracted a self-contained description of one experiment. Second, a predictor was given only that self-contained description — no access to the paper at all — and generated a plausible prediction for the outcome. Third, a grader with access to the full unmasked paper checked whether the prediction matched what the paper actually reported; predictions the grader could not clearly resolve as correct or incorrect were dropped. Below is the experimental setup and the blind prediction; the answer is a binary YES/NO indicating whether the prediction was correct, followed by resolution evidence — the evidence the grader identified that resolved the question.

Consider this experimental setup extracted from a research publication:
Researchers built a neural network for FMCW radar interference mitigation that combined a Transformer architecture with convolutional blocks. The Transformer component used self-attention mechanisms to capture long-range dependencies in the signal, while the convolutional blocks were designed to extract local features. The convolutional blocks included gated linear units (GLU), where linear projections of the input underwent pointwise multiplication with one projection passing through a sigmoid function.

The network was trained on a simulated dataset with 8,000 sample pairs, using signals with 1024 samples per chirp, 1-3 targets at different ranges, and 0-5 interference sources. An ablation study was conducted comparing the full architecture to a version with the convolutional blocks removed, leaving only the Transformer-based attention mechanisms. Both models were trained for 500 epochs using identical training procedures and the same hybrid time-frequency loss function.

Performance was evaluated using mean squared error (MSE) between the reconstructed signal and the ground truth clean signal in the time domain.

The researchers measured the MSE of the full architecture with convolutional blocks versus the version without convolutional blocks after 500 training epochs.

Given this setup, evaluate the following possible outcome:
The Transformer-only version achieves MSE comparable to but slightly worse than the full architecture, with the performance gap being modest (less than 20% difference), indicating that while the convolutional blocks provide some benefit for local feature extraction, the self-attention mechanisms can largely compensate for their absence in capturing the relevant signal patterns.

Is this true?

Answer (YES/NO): YES